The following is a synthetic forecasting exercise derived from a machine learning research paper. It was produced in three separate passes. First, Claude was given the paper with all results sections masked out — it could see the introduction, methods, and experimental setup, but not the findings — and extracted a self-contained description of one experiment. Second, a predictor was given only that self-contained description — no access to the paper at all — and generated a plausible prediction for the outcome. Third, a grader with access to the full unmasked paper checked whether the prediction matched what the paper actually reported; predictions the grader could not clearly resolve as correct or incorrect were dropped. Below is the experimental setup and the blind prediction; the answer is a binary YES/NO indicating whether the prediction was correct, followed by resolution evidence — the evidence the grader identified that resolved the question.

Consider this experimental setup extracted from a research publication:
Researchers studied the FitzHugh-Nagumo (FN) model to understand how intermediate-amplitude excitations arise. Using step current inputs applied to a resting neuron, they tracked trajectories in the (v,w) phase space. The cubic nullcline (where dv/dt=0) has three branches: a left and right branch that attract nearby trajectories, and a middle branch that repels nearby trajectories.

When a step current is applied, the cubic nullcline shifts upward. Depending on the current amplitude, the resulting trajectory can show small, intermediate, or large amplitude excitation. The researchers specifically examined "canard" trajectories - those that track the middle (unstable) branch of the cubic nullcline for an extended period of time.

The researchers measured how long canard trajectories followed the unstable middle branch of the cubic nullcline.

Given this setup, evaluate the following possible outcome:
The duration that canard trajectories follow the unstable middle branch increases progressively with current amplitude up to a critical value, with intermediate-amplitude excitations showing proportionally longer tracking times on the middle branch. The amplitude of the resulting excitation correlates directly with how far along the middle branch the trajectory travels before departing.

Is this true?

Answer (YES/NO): NO